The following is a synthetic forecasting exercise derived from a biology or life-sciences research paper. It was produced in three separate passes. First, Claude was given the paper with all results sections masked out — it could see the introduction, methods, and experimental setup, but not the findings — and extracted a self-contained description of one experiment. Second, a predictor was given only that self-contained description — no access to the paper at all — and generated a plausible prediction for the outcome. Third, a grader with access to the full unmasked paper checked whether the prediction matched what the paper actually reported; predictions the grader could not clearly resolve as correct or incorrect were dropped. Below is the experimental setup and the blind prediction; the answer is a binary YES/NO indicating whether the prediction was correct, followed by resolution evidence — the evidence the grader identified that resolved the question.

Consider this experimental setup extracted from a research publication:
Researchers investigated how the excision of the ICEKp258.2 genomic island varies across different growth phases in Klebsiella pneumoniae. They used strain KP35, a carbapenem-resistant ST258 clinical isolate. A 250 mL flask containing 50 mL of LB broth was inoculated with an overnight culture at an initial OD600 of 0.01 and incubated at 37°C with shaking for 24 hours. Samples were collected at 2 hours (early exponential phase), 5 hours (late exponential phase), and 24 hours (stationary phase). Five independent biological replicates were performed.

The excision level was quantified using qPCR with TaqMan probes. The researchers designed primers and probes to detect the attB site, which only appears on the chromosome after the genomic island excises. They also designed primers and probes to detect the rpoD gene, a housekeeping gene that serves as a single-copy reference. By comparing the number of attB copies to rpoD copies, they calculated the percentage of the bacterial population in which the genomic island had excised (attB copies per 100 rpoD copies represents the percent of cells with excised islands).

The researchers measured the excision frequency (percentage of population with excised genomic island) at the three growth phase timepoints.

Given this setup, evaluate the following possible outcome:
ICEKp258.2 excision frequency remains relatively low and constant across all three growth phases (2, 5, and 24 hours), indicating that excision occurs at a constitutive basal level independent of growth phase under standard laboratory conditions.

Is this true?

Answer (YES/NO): NO